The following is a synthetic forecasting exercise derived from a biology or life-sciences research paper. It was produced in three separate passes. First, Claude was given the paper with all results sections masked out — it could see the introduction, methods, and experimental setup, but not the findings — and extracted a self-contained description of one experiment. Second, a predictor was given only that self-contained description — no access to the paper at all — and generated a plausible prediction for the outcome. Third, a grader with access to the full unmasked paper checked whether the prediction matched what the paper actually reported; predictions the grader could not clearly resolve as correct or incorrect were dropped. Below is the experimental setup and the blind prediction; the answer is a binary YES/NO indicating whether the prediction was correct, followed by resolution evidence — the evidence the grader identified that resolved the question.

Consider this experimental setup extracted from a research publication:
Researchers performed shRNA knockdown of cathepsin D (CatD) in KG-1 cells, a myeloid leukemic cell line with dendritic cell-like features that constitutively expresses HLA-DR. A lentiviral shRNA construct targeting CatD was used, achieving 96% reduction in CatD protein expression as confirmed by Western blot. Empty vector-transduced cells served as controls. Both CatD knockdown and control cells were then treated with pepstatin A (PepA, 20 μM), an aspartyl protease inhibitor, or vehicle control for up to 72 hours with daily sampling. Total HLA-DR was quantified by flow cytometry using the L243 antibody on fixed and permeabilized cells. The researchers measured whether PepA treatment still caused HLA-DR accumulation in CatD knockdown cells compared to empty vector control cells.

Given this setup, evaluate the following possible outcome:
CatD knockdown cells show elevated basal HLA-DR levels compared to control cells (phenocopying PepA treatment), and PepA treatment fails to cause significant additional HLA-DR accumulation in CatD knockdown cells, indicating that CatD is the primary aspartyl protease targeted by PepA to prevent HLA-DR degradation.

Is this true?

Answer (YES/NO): NO